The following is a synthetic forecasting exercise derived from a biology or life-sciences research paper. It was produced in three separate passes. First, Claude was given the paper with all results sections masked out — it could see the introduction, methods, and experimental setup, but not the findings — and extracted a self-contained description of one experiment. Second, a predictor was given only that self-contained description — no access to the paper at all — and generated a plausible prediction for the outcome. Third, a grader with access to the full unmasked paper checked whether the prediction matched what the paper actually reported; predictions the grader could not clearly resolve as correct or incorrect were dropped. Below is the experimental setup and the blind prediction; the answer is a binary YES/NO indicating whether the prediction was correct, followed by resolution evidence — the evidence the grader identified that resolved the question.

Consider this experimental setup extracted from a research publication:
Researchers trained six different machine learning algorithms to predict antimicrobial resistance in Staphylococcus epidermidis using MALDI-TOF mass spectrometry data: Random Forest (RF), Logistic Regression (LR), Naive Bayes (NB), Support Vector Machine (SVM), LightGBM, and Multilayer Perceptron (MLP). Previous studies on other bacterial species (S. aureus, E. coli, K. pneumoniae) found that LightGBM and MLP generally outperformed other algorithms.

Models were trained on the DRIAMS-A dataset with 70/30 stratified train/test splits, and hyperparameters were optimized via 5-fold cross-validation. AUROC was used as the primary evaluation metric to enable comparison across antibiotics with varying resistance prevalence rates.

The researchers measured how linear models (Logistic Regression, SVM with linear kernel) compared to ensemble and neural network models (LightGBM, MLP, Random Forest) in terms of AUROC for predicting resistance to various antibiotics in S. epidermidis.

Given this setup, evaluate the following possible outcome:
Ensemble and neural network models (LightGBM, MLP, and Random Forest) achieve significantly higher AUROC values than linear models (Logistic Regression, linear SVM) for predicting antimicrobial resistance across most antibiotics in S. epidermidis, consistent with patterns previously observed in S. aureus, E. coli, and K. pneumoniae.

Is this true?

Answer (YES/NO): NO